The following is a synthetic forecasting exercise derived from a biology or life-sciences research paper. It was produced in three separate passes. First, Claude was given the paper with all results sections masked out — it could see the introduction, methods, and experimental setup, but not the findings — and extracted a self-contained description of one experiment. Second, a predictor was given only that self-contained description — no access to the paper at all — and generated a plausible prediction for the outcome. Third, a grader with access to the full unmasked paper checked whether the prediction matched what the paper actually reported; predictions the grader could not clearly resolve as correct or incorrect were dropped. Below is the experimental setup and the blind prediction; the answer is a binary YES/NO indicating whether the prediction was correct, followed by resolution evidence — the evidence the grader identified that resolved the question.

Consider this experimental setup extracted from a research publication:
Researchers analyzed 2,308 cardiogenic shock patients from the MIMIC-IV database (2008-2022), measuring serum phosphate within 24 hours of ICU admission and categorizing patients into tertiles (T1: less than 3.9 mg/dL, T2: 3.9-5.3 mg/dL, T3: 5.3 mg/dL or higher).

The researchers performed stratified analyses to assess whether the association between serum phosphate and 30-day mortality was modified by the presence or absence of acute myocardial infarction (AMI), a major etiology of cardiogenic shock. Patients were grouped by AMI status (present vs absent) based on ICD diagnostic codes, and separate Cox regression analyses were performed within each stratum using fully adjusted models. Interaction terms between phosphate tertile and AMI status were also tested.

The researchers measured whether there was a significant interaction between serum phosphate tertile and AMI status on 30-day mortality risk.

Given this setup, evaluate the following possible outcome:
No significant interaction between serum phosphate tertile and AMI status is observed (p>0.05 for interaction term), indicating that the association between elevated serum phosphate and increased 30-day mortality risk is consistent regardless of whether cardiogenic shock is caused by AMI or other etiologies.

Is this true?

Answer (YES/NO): YES